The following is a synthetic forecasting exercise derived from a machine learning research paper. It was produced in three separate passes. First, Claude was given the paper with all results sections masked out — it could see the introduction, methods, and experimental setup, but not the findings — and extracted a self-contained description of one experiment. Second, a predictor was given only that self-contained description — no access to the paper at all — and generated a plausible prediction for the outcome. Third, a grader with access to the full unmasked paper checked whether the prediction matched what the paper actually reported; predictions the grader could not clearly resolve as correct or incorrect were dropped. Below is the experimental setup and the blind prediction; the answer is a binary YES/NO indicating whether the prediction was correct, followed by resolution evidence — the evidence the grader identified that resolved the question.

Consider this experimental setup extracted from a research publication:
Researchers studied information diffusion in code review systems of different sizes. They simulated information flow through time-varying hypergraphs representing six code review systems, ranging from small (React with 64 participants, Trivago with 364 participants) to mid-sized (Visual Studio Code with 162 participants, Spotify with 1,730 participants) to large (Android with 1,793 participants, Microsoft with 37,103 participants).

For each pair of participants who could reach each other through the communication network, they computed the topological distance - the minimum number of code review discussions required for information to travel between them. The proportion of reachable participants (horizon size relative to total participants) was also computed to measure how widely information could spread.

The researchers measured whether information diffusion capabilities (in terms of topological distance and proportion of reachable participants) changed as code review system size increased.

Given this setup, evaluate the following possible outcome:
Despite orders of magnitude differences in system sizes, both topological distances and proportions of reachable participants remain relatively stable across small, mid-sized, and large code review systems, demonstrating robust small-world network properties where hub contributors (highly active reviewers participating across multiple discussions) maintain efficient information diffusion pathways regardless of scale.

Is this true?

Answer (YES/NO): NO